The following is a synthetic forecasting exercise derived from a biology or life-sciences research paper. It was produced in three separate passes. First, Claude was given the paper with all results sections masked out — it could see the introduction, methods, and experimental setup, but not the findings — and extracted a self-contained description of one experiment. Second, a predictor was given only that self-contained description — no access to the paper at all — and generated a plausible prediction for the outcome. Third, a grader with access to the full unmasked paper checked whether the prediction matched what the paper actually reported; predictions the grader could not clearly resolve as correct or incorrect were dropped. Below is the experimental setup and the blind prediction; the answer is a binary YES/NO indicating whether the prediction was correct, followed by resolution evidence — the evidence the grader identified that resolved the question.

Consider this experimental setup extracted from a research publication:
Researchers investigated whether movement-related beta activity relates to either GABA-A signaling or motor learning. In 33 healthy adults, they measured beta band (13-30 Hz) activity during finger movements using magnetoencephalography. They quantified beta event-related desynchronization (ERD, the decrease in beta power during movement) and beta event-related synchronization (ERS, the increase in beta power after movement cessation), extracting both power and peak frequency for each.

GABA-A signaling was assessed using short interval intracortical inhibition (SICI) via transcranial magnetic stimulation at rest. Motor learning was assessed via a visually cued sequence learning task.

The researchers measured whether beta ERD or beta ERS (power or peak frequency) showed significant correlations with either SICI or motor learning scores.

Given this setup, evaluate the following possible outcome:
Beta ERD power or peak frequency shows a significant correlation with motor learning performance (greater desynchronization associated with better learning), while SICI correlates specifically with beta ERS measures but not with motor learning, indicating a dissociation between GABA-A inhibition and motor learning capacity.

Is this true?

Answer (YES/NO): NO